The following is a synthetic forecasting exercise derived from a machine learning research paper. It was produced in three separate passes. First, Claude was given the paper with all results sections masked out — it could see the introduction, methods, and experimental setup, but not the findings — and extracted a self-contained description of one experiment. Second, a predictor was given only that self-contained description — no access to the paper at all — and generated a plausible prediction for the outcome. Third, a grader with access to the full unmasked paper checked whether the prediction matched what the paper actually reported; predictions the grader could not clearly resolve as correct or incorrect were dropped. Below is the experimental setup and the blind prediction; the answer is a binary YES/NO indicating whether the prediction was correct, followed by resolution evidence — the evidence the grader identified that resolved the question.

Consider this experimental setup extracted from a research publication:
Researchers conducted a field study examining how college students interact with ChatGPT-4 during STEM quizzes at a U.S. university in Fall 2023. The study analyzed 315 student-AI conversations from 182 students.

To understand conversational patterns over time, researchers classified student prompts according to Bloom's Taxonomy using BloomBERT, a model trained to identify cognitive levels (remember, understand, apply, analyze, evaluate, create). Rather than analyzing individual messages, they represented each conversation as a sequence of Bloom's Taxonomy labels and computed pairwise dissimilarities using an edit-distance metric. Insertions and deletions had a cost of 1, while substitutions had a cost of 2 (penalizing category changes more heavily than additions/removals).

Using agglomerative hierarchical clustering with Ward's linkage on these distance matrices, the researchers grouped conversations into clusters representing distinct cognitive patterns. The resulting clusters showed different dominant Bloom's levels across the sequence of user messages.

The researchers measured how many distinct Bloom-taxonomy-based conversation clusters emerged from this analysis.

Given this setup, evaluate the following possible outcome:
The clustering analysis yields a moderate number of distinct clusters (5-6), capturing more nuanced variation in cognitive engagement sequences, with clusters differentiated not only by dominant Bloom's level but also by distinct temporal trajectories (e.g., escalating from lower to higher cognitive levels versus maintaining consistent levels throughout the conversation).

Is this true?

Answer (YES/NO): NO